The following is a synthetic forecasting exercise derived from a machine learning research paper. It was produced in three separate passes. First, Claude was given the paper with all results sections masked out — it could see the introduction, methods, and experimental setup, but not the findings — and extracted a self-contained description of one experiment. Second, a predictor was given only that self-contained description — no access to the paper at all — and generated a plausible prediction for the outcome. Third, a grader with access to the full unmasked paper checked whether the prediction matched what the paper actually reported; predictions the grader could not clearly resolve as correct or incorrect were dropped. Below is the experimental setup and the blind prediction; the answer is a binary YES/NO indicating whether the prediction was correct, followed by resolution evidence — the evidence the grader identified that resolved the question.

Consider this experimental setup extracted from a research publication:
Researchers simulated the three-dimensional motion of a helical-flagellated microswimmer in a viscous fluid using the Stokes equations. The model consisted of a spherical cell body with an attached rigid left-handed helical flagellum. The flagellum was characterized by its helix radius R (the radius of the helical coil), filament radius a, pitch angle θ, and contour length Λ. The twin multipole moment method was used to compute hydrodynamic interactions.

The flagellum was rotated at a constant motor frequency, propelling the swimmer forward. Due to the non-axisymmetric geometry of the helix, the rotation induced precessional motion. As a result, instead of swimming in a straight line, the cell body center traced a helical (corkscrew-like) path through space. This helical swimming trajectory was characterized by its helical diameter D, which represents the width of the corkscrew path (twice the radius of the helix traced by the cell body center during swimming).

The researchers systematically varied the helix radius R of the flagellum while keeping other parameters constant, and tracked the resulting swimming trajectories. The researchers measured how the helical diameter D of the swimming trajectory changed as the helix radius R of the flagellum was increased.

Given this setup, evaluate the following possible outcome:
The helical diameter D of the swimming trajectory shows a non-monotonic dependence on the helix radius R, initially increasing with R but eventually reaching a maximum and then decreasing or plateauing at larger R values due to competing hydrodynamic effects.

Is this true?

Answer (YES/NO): NO